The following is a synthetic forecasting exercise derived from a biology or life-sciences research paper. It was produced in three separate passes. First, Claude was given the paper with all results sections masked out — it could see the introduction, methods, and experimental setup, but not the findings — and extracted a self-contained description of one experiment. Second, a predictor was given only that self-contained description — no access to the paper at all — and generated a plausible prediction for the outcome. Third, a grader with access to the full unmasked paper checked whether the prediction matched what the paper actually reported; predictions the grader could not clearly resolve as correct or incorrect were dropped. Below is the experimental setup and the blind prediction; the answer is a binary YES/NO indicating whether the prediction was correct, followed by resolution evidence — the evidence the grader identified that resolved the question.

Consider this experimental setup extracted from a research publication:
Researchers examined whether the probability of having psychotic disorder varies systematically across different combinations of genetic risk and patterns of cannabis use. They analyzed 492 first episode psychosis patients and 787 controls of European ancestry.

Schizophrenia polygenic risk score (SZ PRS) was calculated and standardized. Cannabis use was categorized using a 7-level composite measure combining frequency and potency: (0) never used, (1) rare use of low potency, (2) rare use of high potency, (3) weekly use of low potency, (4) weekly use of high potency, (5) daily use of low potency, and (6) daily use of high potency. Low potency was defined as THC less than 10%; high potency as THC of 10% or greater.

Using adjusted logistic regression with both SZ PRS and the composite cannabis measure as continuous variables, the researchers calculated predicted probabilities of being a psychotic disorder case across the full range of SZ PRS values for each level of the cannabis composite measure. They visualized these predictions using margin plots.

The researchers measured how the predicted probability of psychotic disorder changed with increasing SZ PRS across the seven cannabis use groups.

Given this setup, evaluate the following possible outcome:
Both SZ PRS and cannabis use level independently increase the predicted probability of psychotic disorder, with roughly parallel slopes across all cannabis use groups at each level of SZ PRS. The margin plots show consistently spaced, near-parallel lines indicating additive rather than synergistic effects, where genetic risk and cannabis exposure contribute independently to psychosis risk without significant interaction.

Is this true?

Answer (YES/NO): NO